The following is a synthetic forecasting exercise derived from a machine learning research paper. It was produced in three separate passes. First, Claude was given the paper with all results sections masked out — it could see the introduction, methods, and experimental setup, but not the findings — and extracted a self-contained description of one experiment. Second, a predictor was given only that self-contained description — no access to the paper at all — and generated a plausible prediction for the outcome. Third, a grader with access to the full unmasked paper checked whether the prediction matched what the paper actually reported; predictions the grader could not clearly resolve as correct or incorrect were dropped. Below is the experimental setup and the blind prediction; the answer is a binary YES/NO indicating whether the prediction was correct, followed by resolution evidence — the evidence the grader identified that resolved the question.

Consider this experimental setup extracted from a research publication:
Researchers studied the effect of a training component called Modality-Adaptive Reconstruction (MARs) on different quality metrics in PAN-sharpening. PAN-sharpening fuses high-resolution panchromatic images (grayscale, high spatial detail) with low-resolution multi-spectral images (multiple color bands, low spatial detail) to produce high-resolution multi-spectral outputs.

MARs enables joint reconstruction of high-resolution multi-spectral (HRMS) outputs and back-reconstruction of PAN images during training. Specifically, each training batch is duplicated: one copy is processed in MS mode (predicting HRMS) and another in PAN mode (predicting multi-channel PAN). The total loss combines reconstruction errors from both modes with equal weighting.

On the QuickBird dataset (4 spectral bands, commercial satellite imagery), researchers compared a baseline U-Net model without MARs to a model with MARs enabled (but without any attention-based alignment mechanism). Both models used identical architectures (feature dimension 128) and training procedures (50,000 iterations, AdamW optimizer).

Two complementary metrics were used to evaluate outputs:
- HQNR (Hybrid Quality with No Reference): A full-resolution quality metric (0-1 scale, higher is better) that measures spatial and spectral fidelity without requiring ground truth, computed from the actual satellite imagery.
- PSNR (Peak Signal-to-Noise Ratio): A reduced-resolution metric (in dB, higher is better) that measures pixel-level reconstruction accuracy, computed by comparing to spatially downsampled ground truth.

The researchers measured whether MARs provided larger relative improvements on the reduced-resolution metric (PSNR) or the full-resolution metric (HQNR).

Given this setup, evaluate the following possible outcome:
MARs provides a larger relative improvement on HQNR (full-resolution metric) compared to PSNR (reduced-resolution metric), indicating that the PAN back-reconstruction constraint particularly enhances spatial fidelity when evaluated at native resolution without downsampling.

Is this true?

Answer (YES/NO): NO